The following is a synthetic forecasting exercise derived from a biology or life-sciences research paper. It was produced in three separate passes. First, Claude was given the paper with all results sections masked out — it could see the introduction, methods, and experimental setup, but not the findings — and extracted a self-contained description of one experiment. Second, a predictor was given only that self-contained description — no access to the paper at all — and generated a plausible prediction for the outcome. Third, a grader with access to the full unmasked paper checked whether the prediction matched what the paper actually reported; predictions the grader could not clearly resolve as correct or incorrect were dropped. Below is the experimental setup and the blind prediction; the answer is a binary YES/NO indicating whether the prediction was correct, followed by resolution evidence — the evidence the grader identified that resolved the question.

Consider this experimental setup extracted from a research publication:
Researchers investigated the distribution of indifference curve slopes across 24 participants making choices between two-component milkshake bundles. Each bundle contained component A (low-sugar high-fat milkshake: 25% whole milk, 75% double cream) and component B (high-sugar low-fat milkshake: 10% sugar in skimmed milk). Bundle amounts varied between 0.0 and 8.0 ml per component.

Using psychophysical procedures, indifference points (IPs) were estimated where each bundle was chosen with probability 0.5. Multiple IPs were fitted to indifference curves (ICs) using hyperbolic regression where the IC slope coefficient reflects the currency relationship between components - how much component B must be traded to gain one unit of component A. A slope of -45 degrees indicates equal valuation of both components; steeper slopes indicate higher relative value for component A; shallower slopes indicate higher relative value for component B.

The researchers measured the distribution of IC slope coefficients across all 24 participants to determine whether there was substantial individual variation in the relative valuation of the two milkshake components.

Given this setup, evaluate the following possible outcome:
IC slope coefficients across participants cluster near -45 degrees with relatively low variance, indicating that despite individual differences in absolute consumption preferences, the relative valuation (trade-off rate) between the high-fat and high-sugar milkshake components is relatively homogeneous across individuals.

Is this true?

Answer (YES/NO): NO